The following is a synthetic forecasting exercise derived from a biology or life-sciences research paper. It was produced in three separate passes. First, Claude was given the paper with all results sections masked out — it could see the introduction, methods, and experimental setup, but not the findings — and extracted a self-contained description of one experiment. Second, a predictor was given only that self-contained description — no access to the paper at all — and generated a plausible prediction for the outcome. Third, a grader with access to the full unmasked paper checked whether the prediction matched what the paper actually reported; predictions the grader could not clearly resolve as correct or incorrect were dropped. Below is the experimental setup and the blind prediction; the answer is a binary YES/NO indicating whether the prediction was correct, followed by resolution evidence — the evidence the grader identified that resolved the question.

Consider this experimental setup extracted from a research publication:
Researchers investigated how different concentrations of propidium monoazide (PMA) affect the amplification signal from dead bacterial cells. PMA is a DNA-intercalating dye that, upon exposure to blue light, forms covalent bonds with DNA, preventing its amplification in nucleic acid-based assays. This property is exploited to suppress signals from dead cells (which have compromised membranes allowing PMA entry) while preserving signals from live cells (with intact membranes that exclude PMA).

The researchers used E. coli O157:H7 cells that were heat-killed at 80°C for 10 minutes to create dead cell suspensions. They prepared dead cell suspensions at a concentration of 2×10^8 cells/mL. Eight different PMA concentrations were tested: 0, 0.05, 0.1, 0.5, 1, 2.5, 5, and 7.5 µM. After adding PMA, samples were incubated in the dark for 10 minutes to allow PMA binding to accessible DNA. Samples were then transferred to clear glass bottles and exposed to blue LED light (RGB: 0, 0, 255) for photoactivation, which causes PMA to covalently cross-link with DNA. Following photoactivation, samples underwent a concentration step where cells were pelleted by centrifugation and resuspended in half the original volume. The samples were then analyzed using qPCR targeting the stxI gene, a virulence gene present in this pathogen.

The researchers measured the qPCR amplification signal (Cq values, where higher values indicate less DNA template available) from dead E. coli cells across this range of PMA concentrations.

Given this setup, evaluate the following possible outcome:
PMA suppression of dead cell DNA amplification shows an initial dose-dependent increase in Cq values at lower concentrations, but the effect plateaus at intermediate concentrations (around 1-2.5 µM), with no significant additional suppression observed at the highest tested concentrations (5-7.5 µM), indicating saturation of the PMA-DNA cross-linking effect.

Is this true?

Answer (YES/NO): NO